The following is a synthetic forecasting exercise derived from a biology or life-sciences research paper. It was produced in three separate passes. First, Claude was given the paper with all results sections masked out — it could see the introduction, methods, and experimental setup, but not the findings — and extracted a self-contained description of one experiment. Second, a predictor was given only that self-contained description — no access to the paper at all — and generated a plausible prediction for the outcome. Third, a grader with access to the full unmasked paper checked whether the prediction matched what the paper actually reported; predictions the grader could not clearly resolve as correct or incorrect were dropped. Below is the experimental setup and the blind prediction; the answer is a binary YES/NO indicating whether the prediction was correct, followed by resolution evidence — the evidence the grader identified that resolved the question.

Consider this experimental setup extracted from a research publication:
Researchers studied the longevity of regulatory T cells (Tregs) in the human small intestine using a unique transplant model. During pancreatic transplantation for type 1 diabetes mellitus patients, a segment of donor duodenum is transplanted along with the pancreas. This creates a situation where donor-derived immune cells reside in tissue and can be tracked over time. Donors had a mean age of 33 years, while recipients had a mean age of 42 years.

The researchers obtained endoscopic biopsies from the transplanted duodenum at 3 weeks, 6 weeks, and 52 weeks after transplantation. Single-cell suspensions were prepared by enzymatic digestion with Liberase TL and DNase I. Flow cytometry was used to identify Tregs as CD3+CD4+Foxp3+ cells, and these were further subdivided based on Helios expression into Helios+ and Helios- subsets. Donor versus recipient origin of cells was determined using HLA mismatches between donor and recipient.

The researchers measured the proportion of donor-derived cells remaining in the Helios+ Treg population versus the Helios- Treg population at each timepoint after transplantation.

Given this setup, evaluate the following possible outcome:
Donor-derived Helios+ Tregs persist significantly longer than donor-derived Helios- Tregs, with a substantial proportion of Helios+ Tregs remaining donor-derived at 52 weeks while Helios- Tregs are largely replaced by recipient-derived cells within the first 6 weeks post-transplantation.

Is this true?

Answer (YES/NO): NO